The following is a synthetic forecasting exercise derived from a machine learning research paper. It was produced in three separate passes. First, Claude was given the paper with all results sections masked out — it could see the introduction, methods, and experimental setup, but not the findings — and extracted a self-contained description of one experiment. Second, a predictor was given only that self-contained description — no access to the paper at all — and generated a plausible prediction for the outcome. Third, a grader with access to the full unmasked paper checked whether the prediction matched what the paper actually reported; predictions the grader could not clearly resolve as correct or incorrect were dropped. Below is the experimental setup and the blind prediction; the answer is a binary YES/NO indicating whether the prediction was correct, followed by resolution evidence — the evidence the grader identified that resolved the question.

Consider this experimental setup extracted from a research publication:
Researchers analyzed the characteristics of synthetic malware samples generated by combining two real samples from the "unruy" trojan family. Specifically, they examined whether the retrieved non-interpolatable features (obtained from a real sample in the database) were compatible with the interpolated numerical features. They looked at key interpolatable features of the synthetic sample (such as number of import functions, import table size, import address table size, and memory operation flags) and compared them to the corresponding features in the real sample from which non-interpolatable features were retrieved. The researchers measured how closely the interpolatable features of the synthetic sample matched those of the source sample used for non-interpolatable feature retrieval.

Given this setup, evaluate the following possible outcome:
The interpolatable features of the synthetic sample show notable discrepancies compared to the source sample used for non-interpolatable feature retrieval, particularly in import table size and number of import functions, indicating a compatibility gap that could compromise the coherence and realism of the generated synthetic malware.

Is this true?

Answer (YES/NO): NO